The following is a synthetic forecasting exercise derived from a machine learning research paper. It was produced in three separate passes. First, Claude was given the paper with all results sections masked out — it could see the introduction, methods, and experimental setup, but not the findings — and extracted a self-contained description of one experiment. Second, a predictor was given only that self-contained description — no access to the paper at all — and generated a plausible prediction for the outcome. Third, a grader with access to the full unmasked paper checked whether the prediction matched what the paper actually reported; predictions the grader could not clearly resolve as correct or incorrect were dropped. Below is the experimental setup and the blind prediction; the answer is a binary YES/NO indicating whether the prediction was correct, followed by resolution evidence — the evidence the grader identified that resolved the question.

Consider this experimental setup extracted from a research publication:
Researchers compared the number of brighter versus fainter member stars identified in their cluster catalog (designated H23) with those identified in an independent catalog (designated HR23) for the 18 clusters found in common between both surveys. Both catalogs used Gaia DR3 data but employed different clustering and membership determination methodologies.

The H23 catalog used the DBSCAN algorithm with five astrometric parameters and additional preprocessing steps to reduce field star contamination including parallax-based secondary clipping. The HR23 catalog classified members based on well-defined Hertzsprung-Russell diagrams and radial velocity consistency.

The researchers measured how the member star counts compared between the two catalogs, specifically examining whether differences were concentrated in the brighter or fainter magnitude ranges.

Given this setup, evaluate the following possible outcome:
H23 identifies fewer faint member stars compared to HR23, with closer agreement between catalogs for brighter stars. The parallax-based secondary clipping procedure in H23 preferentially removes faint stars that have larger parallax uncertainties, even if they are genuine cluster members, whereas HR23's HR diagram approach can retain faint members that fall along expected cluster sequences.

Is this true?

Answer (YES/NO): NO